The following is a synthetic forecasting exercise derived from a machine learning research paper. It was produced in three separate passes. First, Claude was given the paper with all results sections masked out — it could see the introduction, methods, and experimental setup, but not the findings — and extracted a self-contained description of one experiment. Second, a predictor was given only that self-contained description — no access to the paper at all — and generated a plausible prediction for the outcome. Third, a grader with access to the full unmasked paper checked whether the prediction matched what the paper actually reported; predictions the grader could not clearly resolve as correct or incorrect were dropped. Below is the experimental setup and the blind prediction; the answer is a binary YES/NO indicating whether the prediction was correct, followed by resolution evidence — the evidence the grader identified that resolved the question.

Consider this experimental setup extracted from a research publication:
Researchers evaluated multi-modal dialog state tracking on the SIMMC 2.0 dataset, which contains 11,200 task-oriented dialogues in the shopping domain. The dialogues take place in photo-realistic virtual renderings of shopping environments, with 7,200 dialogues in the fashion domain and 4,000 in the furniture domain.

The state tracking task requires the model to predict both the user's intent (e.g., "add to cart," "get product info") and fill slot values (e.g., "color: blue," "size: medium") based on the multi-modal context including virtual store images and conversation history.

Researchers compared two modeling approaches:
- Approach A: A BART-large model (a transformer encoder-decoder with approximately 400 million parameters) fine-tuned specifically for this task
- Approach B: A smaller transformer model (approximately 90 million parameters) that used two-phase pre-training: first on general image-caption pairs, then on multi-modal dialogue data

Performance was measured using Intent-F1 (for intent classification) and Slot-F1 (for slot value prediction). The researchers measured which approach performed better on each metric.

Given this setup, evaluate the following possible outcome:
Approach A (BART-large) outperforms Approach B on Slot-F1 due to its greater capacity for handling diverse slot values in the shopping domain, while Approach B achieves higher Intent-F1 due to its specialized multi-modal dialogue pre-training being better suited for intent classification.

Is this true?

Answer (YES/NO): YES